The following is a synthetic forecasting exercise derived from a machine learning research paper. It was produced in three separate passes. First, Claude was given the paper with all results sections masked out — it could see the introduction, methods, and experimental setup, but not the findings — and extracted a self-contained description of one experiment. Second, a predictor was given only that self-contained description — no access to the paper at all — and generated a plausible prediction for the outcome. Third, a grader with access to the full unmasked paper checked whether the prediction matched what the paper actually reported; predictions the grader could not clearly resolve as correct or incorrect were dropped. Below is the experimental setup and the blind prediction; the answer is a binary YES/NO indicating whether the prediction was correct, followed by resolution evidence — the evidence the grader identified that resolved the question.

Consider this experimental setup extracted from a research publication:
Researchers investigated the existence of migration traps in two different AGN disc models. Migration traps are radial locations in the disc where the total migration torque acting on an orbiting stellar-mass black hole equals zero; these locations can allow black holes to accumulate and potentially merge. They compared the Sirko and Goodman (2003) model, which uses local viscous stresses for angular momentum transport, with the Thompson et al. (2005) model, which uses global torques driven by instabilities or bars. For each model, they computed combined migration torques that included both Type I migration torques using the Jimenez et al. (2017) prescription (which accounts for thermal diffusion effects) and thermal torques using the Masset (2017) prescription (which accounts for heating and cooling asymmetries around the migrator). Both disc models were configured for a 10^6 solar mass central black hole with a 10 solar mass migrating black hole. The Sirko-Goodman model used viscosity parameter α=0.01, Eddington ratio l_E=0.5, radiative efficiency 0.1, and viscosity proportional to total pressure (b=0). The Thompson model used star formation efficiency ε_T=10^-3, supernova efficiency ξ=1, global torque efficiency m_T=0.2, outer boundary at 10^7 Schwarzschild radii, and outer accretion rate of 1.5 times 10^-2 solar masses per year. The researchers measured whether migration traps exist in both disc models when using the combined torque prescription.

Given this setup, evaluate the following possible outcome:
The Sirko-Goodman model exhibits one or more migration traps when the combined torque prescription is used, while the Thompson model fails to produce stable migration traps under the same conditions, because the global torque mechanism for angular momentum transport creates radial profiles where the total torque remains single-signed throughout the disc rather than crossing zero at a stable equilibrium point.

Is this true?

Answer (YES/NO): NO